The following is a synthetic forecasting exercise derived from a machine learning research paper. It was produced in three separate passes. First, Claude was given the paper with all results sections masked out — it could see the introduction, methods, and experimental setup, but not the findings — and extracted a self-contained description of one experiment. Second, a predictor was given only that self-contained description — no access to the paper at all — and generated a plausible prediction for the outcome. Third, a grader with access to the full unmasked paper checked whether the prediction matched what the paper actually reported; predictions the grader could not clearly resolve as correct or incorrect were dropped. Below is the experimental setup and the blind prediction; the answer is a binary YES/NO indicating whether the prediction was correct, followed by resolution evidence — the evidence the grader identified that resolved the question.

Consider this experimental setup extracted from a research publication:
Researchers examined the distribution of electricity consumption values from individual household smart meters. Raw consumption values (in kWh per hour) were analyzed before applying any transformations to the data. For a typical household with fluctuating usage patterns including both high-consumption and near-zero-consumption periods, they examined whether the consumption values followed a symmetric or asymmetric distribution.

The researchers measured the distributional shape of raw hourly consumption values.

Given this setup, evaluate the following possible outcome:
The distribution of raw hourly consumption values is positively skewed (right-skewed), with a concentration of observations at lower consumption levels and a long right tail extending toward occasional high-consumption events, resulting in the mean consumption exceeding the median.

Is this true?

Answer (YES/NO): YES